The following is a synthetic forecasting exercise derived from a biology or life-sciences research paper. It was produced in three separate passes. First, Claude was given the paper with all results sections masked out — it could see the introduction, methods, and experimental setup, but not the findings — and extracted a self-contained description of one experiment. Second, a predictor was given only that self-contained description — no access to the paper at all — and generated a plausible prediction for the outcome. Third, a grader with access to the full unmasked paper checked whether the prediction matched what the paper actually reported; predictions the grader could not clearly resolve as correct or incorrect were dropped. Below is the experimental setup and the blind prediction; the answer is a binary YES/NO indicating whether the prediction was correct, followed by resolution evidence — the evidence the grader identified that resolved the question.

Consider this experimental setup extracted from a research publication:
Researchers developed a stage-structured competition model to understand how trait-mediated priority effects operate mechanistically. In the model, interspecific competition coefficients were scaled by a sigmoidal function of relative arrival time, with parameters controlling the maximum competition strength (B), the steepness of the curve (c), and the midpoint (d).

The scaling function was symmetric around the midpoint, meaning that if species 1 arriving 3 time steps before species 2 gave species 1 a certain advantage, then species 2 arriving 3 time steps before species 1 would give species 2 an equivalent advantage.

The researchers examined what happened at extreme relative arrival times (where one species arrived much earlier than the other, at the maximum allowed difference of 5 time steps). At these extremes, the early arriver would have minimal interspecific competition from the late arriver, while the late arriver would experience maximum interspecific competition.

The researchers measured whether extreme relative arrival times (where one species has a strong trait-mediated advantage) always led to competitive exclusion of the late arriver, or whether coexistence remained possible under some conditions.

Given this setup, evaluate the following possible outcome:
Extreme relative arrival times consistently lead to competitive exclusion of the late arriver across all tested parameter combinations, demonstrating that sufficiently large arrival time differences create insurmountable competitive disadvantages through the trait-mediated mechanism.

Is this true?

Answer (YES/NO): NO